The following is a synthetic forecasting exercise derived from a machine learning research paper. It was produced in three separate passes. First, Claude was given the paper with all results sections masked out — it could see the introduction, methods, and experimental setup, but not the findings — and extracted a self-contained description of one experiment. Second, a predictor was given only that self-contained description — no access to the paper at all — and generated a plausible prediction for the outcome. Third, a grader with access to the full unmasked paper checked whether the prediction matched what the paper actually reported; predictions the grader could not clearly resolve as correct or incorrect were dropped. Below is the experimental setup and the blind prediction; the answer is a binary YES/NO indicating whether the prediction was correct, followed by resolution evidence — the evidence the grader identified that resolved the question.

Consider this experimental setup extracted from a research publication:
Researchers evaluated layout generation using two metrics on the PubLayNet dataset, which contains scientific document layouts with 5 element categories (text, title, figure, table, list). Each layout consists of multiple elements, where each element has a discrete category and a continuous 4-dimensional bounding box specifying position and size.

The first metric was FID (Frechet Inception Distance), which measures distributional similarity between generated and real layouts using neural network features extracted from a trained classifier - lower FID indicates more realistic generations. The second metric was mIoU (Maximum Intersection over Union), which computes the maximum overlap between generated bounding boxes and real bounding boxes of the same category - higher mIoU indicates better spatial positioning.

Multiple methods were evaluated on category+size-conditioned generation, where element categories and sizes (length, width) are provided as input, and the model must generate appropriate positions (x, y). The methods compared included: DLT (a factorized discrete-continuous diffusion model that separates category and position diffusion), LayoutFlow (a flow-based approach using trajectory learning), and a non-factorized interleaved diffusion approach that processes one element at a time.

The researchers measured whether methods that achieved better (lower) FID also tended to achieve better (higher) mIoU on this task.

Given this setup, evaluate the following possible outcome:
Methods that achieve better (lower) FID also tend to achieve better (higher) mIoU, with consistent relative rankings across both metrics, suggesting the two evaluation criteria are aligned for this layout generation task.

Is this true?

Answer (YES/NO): NO